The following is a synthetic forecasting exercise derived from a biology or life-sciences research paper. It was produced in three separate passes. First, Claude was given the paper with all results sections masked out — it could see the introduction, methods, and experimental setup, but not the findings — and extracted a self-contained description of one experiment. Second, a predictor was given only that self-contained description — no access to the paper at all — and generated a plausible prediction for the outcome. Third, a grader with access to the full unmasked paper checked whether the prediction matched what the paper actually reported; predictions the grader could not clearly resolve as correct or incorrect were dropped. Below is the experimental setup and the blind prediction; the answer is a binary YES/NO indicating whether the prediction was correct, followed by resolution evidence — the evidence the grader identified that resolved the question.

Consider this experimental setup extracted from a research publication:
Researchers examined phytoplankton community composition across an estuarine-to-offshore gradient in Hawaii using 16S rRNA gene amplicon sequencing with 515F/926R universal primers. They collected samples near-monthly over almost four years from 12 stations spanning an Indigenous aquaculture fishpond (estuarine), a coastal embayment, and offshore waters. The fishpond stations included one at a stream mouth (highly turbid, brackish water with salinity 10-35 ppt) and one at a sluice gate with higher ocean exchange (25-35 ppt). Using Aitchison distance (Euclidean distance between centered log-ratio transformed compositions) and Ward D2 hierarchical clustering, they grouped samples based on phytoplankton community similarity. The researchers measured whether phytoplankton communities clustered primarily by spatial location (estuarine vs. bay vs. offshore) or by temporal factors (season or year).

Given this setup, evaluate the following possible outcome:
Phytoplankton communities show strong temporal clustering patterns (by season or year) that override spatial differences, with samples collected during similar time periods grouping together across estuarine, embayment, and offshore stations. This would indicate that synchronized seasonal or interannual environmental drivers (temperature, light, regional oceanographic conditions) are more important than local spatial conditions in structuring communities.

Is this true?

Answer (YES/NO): NO